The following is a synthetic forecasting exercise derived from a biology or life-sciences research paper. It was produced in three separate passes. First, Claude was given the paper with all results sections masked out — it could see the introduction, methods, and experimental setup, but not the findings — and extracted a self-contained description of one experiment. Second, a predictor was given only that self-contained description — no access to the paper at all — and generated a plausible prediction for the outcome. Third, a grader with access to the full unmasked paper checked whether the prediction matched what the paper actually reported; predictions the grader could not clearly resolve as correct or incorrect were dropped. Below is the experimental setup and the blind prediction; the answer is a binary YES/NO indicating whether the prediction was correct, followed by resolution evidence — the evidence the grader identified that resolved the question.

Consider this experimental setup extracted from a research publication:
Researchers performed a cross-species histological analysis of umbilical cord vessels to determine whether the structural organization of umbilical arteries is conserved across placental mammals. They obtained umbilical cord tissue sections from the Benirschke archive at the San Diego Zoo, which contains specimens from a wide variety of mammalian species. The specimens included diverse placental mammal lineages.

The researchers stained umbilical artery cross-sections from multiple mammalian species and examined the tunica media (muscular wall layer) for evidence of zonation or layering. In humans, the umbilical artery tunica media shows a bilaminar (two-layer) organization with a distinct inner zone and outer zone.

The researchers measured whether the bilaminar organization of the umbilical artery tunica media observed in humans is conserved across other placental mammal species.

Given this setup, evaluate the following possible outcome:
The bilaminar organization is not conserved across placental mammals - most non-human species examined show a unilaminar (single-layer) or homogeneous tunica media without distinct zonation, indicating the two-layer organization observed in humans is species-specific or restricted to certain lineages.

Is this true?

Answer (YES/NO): NO